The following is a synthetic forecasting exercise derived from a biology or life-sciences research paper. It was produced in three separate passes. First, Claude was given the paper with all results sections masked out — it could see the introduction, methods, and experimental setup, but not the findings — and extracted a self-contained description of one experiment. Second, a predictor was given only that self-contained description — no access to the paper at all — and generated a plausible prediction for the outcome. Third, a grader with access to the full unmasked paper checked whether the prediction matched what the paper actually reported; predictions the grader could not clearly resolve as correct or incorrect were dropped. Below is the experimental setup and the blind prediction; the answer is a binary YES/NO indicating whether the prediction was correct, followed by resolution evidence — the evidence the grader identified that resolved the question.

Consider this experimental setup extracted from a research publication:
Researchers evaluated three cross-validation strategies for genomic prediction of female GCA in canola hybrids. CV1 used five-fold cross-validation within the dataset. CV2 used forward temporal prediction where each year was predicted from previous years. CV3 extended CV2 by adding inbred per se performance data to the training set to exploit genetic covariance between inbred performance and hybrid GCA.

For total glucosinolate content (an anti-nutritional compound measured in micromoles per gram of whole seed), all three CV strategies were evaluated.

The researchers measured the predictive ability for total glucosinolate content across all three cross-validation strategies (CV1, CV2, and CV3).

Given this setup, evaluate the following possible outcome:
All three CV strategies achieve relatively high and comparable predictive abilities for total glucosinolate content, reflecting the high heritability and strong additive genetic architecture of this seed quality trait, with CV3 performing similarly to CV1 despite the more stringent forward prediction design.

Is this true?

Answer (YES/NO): NO